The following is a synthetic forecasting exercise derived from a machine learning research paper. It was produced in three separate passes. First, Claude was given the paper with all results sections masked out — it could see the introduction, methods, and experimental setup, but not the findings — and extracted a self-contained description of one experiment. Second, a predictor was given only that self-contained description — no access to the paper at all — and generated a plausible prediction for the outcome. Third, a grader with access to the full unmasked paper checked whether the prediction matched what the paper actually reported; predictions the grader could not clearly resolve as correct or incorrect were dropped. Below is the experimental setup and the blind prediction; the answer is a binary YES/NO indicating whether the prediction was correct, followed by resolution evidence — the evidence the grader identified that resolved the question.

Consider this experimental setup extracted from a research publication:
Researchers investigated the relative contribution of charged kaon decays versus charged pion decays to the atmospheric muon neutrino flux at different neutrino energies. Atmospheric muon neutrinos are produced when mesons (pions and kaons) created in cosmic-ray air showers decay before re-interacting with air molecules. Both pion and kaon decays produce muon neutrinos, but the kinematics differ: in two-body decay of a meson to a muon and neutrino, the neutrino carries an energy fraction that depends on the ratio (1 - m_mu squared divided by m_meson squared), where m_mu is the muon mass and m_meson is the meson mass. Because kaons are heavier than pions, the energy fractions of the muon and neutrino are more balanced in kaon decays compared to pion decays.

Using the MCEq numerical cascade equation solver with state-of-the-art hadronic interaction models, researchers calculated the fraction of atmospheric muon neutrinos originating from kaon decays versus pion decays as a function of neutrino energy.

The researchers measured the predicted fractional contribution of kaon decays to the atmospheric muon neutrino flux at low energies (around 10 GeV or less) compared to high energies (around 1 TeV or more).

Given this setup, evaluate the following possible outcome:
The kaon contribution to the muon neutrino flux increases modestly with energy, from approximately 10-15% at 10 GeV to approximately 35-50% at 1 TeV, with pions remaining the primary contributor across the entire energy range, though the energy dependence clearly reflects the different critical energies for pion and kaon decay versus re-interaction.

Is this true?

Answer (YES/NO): NO